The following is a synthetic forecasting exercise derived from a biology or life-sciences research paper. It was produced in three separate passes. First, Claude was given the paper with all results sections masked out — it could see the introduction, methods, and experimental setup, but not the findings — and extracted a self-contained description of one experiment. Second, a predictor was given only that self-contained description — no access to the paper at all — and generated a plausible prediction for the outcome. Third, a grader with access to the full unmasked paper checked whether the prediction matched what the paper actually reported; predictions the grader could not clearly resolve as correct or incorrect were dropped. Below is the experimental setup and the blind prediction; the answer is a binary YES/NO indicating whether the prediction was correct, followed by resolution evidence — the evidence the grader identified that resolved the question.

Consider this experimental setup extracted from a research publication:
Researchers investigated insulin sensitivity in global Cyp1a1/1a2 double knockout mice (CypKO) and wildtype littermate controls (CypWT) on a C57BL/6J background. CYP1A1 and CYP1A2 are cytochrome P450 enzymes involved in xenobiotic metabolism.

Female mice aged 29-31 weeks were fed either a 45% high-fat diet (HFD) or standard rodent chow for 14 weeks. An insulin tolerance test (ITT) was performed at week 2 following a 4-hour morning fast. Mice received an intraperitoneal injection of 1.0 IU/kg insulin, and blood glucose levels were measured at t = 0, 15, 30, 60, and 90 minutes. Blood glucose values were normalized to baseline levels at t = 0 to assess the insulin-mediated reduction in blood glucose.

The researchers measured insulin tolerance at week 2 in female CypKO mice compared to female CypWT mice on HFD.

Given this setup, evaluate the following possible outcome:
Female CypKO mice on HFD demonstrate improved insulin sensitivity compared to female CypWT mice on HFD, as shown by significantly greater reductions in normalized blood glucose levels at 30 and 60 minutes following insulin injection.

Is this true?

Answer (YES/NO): NO